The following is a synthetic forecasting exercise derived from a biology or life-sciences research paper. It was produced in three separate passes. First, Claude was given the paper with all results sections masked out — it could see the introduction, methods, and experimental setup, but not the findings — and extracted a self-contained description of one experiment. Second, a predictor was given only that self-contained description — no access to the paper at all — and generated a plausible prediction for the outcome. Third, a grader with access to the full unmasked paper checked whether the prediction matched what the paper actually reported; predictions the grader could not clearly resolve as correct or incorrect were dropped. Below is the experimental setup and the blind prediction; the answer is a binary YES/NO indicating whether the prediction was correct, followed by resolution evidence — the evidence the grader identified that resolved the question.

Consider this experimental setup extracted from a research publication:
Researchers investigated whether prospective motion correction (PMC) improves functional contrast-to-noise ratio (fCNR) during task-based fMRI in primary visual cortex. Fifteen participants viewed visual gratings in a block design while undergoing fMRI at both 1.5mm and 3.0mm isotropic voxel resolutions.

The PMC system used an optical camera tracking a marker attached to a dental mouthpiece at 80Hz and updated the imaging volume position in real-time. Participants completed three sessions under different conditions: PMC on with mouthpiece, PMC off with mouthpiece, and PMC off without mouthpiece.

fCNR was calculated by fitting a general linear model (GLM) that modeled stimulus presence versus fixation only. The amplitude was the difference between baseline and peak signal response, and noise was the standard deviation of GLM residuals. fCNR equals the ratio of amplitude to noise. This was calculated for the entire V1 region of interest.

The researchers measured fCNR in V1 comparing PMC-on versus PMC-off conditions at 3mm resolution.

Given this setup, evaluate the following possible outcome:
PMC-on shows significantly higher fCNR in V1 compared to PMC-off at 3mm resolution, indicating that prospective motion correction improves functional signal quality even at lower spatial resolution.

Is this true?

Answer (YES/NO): NO